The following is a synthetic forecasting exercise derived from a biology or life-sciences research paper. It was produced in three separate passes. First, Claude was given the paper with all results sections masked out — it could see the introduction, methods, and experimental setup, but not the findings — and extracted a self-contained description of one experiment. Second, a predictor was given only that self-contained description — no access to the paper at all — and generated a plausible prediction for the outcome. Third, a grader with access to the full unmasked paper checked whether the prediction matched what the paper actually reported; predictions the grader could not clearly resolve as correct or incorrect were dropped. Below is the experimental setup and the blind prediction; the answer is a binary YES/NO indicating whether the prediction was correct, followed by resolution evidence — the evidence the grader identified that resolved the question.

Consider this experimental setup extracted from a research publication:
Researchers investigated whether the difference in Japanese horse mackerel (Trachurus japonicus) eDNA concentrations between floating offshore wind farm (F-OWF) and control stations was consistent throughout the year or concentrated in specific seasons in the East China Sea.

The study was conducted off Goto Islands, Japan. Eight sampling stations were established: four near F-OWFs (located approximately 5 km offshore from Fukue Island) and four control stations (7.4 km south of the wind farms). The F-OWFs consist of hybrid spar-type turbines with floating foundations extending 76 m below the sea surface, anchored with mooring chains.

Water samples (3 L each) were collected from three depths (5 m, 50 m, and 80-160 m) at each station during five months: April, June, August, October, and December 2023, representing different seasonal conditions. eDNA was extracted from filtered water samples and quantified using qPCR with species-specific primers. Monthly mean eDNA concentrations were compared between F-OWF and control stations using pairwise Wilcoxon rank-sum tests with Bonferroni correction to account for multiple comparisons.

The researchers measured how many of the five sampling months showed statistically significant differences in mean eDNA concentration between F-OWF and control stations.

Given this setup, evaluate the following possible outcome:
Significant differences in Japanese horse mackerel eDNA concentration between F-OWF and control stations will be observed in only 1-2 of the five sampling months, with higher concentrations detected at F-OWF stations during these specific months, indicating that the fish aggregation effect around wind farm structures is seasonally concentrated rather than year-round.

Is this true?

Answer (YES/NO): NO